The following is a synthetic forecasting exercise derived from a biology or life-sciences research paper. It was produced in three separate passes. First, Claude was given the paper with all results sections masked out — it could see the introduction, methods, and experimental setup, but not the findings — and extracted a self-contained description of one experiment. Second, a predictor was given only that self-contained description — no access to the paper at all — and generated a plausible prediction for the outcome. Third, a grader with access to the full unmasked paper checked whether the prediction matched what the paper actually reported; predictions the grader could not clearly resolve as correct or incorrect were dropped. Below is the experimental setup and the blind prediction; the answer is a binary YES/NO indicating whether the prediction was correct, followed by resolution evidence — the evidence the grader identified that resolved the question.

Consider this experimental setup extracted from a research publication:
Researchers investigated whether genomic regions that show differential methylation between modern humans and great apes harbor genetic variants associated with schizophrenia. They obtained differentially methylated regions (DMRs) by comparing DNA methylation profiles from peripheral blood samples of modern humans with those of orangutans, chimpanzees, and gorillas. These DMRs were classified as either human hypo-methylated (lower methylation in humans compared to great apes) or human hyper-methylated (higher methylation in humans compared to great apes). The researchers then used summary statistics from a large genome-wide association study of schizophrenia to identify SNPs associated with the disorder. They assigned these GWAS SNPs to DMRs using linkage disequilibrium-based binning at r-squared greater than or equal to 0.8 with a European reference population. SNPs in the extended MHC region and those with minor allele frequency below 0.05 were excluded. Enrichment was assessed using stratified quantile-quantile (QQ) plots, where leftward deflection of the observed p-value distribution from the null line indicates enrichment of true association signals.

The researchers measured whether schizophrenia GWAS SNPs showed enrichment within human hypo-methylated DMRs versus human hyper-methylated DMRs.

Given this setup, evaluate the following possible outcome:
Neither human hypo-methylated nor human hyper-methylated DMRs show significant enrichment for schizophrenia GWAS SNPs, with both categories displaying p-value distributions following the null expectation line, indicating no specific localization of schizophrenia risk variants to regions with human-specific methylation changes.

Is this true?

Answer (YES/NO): NO